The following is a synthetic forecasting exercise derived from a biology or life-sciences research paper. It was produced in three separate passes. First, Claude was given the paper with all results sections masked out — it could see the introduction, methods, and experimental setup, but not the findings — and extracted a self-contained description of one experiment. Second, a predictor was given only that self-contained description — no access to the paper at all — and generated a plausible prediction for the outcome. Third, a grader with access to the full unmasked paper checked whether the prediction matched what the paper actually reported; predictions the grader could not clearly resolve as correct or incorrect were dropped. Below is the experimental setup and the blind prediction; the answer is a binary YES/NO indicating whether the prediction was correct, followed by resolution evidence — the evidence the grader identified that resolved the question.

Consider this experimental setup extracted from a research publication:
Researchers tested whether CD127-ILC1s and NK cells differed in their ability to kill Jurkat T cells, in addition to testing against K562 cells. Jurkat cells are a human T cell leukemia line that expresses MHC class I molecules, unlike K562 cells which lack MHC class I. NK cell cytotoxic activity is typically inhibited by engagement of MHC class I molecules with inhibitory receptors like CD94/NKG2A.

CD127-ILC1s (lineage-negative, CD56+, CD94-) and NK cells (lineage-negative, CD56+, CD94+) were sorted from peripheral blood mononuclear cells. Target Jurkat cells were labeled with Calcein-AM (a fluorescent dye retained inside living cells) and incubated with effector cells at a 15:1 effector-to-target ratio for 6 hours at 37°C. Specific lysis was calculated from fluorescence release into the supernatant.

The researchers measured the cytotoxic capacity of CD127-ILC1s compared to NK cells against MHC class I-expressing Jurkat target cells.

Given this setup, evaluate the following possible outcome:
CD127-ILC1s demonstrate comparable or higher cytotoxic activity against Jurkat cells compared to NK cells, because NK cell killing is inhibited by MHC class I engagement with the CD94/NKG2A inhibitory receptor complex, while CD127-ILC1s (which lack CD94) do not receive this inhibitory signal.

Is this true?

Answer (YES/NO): NO